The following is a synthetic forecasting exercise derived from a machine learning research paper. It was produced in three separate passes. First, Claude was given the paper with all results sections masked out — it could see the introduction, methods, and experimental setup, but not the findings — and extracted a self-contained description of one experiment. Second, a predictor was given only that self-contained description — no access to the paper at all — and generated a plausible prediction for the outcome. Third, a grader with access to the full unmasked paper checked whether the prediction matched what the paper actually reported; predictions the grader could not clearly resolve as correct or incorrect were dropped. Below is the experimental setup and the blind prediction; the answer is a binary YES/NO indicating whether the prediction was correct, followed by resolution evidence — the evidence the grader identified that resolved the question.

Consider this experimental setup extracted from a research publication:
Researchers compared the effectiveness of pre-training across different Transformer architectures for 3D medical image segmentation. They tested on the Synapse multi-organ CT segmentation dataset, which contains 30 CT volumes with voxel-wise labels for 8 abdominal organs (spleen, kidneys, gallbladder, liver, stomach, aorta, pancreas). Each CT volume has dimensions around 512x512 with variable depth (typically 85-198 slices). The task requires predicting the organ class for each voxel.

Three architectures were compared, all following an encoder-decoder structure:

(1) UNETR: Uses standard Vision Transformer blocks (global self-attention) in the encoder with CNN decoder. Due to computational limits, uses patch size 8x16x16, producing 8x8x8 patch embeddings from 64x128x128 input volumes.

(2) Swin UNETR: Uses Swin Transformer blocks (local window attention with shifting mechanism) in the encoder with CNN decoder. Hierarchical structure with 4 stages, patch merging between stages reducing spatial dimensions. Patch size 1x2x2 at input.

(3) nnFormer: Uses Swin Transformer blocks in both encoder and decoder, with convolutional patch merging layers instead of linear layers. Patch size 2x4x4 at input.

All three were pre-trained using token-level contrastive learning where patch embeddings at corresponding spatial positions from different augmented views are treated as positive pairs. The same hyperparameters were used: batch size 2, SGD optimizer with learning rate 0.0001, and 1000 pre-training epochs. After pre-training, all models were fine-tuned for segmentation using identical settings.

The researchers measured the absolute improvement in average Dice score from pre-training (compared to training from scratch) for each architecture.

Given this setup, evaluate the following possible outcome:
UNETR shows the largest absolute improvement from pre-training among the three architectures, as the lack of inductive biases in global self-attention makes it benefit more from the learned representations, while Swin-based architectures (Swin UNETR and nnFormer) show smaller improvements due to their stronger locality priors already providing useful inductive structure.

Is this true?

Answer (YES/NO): NO